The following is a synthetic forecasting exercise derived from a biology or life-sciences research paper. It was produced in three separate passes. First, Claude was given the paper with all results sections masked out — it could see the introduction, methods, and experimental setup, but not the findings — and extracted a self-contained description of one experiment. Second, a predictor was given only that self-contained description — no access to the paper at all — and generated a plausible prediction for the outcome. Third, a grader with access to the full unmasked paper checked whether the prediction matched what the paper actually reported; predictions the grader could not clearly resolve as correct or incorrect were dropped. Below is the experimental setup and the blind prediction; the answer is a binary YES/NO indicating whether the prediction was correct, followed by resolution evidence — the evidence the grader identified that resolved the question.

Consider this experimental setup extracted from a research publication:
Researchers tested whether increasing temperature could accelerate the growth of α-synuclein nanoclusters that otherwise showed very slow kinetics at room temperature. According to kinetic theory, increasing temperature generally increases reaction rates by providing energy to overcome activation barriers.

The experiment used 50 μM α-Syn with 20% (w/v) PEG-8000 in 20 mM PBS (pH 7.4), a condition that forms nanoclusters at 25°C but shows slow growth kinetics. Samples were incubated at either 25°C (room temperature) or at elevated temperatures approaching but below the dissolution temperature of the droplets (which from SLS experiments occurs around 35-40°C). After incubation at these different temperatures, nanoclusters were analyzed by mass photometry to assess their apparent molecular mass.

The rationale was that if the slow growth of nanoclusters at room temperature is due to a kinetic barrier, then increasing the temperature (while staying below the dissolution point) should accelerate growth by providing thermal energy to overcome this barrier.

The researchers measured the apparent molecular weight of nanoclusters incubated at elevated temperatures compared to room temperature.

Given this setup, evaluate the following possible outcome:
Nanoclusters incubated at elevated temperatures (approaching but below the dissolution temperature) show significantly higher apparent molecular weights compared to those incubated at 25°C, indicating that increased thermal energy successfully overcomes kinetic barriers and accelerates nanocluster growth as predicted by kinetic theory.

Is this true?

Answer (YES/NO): YES